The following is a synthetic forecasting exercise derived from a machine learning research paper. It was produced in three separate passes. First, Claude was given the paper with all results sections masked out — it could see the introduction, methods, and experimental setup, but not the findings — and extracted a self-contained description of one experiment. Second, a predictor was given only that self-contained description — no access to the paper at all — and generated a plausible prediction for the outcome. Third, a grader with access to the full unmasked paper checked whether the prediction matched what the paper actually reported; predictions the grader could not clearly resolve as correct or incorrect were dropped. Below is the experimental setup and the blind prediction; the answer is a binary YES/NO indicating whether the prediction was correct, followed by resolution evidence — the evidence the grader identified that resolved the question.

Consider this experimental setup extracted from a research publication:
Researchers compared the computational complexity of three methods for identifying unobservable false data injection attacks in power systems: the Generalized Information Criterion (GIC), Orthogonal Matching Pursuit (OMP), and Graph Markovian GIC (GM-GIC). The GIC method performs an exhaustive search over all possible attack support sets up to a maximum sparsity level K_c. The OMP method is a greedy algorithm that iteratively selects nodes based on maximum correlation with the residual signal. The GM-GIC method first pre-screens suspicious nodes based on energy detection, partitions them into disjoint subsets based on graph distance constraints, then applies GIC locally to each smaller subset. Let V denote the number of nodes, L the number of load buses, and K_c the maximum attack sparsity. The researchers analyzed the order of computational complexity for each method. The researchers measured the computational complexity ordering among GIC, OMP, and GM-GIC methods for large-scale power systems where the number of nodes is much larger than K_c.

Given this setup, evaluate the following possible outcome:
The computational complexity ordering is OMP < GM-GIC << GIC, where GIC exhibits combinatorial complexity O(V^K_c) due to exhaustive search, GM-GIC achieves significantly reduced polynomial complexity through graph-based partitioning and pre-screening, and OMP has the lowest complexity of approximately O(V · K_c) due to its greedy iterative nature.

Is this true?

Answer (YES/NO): NO